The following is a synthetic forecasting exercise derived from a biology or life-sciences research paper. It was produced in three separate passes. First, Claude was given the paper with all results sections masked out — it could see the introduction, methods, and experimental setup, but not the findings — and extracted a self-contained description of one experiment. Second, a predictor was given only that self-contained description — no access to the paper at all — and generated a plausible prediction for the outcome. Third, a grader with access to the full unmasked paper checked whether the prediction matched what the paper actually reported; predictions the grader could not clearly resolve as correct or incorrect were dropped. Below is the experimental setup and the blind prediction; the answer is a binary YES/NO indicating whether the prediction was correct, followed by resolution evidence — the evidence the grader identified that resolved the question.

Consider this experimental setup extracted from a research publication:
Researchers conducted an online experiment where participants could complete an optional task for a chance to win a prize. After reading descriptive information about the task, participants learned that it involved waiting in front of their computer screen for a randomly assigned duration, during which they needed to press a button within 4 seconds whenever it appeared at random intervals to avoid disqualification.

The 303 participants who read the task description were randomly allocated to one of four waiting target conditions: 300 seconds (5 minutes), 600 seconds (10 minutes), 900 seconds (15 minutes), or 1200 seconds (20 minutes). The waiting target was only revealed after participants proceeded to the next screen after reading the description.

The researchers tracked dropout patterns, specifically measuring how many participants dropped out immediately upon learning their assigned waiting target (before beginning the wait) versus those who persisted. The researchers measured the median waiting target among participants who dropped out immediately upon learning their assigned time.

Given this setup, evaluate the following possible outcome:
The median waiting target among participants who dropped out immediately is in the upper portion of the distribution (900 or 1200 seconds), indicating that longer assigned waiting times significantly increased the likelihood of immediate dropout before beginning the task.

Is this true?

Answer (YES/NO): YES